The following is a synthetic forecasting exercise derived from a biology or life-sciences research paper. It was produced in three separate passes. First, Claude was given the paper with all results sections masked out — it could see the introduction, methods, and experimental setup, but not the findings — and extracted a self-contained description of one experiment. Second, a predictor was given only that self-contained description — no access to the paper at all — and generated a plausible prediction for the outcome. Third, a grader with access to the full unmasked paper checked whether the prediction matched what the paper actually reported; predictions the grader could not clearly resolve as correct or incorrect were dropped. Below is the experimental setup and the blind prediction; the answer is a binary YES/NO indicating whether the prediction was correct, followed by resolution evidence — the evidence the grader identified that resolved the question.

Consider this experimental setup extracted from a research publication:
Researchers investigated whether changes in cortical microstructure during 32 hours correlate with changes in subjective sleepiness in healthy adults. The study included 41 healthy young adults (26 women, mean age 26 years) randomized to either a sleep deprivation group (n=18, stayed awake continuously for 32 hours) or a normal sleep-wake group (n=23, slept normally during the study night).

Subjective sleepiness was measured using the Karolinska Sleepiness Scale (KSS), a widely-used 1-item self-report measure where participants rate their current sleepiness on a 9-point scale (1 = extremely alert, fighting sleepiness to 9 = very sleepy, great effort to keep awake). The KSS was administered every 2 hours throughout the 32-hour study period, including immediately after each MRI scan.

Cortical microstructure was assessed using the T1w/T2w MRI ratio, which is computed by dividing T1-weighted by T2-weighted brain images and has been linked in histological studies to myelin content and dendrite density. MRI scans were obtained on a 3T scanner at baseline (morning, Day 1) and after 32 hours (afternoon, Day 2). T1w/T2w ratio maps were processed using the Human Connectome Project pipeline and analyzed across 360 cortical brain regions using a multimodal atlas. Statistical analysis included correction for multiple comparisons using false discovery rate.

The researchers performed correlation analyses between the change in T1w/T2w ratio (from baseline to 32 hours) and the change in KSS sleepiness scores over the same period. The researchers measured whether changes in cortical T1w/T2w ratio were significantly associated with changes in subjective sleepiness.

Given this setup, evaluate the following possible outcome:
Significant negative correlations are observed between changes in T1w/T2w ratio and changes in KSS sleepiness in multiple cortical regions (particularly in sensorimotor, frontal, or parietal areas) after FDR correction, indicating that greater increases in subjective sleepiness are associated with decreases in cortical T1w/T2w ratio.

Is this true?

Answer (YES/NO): NO